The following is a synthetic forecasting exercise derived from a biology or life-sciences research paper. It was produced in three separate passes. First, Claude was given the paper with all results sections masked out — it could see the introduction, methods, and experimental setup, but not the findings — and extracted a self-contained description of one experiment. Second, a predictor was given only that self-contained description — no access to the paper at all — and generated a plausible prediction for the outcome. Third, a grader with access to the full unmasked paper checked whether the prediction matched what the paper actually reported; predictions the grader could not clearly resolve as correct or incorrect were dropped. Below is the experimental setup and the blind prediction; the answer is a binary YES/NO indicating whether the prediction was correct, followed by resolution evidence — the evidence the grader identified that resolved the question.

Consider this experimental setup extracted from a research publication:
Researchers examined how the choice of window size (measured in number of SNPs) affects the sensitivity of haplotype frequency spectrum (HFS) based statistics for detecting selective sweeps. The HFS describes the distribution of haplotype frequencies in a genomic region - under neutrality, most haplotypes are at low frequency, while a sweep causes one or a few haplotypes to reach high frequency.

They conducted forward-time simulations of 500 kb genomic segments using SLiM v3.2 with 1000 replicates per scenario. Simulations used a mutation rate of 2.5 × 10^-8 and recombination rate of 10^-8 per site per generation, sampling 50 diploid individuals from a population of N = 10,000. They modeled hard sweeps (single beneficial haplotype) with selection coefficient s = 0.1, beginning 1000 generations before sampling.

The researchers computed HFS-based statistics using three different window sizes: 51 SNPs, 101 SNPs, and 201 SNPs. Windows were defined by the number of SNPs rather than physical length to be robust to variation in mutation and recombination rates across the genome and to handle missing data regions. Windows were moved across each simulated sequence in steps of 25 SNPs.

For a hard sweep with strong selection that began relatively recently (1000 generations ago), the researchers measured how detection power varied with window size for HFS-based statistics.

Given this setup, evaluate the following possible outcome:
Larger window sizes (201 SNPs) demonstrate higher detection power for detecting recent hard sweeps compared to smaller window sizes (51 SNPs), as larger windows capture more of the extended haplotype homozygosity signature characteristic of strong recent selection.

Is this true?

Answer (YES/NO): NO